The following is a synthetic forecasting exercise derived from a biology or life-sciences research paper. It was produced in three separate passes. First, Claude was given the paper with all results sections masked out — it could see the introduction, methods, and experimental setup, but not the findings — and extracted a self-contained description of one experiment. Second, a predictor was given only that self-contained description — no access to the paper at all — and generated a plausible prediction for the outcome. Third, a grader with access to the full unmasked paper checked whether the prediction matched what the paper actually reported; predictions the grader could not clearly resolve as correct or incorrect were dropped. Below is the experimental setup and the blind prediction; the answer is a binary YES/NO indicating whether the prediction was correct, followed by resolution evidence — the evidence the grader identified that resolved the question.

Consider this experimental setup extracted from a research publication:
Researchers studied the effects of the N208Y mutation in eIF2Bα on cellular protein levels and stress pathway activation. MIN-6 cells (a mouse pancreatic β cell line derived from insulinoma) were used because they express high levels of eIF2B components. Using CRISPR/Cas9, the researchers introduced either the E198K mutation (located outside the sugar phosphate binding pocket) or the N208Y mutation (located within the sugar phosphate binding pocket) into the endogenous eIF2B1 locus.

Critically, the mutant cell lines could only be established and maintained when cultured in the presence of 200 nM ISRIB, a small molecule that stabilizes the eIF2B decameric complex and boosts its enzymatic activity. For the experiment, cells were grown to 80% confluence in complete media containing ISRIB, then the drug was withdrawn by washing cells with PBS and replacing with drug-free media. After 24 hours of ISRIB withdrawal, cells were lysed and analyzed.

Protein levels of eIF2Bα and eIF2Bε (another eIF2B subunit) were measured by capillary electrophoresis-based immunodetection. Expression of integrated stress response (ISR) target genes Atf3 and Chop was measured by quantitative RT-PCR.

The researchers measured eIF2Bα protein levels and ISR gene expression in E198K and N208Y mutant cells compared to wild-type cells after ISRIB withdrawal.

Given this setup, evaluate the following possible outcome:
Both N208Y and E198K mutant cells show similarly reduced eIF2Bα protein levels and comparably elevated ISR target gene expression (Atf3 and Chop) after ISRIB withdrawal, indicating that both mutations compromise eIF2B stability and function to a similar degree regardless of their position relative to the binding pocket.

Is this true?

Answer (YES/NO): NO